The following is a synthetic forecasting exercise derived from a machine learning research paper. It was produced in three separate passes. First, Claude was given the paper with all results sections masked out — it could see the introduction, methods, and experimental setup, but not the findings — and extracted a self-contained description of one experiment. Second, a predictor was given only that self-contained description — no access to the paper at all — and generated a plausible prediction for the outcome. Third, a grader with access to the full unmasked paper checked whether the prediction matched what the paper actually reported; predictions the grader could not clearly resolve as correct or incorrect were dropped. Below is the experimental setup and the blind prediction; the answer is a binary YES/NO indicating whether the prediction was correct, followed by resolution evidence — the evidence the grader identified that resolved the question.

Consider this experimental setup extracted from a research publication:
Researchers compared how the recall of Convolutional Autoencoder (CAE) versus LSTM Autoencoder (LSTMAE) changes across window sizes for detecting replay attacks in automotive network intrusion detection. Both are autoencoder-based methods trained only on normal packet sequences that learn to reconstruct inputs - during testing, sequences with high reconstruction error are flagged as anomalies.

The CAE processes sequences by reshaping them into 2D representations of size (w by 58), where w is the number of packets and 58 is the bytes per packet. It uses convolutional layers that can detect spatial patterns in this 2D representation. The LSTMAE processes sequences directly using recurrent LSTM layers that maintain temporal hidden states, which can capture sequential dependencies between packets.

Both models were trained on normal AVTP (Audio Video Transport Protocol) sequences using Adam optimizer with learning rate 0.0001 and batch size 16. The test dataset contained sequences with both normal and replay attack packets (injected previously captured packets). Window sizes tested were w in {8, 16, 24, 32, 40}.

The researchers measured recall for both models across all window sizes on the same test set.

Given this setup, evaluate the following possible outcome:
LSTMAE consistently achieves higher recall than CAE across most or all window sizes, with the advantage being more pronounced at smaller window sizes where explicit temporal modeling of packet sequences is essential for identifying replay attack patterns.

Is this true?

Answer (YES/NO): NO